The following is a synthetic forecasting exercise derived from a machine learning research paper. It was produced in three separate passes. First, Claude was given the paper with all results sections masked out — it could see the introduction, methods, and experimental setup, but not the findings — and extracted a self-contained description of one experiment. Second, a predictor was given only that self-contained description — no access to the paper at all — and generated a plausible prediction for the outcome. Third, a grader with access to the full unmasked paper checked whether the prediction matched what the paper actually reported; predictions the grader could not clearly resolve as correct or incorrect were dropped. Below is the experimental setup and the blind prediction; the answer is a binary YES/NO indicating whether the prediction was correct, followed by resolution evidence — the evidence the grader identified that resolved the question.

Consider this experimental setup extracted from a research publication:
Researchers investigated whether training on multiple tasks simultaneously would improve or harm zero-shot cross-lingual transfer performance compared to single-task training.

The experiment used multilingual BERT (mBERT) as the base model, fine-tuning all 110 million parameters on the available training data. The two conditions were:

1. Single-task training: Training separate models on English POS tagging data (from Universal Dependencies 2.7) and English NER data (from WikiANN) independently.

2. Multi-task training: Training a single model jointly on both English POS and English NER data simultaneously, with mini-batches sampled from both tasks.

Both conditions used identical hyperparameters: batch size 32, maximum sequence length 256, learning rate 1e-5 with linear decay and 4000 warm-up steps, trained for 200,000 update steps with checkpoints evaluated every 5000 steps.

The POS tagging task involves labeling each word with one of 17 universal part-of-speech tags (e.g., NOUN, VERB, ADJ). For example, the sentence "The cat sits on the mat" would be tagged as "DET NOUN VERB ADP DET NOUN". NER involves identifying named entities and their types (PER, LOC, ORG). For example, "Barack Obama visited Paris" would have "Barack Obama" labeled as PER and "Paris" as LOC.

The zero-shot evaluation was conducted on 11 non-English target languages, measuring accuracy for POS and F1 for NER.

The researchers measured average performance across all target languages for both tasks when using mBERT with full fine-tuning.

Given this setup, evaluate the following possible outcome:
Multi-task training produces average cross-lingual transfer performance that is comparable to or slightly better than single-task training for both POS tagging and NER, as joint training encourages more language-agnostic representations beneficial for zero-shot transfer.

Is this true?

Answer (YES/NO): NO